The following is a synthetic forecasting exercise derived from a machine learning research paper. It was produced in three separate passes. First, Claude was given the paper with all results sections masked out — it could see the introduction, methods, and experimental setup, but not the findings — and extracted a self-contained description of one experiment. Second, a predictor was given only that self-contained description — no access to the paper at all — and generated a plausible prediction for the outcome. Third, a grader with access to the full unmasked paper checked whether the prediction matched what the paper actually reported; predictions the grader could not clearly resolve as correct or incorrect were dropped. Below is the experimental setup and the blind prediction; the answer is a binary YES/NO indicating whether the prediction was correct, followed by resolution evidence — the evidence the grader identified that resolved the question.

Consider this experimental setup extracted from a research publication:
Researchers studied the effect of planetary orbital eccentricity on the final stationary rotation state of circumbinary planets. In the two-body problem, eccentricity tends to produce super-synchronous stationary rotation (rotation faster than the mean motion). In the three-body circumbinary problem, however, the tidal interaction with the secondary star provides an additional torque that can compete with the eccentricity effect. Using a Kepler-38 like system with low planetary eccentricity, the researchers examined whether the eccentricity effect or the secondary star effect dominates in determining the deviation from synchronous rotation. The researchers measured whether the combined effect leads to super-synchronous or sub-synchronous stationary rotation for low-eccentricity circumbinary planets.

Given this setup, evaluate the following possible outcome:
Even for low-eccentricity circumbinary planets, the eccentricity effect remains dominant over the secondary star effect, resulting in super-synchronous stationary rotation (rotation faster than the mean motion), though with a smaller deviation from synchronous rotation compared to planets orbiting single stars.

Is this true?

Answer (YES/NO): NO